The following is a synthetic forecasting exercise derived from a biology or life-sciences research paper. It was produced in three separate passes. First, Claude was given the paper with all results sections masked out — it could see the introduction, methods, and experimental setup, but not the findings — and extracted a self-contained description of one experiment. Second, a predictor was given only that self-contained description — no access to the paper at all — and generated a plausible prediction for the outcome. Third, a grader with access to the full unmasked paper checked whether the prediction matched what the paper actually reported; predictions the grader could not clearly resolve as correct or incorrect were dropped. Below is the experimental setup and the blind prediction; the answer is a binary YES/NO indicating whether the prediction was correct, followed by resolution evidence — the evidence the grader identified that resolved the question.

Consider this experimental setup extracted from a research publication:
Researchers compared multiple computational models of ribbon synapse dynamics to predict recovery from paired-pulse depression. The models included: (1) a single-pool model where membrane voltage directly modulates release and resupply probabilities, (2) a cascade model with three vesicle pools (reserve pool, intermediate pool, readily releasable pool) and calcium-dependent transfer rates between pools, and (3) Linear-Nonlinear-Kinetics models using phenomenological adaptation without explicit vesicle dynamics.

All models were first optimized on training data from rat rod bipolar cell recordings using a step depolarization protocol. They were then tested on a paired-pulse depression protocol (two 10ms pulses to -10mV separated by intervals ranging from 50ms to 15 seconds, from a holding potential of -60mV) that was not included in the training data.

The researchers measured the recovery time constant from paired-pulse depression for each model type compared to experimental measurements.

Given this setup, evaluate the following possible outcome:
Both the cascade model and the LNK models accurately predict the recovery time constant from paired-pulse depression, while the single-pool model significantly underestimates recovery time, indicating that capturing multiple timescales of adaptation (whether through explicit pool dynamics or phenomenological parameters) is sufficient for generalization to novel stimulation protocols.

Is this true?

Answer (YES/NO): NO